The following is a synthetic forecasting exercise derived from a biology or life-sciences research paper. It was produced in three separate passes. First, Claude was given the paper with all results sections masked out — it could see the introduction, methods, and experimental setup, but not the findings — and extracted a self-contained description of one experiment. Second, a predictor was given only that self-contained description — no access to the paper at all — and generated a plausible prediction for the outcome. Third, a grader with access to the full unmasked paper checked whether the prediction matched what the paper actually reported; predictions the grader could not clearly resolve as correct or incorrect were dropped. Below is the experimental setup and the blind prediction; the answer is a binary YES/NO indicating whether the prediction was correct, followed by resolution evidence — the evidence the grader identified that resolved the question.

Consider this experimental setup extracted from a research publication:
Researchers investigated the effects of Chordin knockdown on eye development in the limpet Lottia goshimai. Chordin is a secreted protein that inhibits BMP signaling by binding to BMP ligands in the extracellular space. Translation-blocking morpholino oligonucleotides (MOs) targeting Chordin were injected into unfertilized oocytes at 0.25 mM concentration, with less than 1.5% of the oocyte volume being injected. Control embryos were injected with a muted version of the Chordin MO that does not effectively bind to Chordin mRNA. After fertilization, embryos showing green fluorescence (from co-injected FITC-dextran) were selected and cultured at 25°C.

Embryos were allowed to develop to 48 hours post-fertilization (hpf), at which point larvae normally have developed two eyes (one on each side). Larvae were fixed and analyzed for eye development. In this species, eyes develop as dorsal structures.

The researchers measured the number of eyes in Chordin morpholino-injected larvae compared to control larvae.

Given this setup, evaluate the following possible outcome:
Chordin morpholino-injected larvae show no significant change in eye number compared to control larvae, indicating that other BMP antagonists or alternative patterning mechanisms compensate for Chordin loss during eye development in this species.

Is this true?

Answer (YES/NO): NO